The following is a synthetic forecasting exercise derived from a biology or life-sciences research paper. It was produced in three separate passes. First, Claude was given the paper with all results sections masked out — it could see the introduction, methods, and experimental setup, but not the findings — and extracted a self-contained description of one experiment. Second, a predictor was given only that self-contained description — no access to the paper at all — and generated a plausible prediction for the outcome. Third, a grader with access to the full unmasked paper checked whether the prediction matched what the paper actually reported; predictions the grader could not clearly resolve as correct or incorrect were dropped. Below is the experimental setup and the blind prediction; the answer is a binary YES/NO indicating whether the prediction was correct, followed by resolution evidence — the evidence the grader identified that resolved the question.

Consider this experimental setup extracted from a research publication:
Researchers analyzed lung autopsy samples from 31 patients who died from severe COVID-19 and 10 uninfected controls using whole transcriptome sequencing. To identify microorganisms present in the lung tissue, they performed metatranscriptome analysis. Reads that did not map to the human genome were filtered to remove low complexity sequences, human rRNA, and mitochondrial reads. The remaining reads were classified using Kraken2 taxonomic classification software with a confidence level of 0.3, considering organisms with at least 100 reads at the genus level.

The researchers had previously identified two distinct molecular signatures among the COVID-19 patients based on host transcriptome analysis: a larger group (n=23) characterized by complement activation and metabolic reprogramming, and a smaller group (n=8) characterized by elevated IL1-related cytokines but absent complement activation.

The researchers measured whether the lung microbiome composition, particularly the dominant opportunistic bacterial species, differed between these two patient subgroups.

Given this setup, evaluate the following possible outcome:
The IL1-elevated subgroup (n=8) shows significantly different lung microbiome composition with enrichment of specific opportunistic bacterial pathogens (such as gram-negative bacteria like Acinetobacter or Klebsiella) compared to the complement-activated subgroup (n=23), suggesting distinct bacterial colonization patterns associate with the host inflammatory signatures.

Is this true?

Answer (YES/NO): YES